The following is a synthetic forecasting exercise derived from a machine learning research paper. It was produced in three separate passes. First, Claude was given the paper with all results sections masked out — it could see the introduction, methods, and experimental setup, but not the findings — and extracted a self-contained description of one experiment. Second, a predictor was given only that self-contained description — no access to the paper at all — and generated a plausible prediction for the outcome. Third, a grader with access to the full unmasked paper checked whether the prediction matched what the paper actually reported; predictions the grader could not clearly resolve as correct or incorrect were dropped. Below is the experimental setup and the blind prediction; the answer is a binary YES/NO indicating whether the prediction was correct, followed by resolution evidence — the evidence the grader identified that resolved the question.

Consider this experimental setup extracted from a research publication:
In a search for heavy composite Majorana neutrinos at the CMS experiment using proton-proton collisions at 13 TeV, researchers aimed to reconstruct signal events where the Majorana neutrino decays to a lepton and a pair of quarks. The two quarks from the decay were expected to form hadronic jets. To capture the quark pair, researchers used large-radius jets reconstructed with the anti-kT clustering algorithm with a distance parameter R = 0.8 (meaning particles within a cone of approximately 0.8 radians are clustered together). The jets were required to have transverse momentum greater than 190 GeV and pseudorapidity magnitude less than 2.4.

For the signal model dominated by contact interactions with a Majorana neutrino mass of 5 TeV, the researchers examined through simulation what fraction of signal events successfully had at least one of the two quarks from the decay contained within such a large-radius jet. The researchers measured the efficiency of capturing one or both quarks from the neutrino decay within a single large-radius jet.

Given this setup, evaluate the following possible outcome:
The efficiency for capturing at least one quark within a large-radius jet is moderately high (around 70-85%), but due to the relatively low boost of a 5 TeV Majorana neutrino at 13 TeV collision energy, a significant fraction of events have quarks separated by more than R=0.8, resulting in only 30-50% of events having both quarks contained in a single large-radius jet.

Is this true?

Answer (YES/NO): NO